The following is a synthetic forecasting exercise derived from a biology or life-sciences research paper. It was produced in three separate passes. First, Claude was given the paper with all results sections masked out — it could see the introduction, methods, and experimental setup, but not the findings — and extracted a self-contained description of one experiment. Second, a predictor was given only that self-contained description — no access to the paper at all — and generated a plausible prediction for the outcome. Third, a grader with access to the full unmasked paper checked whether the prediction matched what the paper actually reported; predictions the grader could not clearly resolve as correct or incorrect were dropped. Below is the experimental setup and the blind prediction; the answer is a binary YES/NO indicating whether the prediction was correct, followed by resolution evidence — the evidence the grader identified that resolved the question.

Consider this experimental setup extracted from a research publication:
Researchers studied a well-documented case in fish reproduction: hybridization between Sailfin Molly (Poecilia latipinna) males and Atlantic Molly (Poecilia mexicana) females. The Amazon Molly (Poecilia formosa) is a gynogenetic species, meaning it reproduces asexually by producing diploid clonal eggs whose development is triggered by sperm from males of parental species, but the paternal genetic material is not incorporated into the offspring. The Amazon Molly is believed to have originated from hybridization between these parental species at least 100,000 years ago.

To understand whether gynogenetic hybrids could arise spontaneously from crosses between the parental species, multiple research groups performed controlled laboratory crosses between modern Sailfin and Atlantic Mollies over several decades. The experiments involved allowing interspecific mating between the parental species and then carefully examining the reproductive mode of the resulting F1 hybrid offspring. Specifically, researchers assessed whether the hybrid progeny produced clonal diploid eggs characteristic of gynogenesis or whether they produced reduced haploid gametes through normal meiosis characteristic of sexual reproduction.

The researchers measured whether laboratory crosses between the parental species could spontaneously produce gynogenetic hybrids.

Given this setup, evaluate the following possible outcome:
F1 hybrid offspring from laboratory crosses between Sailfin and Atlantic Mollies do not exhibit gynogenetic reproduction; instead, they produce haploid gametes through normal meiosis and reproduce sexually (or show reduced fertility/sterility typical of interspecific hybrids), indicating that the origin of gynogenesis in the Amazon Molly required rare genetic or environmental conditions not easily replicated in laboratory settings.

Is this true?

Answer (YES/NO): YES